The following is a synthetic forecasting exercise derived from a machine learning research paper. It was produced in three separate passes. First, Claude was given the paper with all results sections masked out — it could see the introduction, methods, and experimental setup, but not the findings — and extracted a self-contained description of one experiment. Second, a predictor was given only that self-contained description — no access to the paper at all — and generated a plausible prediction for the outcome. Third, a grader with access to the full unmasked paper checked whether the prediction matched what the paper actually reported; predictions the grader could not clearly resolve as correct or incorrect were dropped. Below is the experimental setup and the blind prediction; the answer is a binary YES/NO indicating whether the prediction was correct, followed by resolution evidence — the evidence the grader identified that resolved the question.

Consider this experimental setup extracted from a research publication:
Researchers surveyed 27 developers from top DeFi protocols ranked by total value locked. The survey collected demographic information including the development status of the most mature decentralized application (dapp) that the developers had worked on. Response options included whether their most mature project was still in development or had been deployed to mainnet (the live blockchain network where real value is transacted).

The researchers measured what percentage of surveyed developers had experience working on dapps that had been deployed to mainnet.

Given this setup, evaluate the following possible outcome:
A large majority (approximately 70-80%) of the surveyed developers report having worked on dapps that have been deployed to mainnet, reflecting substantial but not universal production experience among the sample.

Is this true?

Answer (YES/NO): NO